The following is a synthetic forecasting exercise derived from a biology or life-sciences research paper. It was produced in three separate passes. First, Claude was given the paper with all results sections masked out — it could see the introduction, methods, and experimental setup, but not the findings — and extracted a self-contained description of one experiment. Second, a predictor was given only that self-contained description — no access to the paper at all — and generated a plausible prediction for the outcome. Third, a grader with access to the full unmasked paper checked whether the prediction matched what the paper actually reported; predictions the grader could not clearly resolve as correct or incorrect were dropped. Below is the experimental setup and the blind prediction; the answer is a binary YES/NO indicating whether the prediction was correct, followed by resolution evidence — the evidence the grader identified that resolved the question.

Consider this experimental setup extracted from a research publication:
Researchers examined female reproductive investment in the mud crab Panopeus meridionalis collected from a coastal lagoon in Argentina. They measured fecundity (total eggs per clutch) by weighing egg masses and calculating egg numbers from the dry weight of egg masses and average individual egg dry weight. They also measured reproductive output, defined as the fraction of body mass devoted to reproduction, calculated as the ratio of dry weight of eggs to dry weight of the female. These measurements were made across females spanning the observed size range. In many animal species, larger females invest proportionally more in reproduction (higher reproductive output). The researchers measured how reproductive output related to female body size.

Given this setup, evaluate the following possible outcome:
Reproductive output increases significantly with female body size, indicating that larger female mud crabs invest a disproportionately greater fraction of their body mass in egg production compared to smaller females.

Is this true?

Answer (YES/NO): NO